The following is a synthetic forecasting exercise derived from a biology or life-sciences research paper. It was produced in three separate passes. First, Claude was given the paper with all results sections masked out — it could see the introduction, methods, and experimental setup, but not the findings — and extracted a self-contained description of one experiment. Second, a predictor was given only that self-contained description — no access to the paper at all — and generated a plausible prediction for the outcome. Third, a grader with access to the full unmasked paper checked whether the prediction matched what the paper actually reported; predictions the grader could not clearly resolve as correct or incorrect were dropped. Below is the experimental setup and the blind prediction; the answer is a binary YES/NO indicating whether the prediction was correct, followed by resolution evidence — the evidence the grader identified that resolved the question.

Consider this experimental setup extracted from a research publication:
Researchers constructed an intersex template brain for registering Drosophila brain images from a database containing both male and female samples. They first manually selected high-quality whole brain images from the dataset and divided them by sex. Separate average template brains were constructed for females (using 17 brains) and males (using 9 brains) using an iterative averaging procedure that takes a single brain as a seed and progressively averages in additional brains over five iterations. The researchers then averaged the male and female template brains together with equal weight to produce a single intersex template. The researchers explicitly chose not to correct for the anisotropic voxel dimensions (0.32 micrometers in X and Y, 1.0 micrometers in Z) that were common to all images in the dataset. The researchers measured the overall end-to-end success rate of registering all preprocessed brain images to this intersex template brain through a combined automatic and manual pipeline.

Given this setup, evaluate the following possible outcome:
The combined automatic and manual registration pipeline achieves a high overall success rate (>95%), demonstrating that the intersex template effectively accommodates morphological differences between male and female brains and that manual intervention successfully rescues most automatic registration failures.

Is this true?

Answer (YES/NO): YES